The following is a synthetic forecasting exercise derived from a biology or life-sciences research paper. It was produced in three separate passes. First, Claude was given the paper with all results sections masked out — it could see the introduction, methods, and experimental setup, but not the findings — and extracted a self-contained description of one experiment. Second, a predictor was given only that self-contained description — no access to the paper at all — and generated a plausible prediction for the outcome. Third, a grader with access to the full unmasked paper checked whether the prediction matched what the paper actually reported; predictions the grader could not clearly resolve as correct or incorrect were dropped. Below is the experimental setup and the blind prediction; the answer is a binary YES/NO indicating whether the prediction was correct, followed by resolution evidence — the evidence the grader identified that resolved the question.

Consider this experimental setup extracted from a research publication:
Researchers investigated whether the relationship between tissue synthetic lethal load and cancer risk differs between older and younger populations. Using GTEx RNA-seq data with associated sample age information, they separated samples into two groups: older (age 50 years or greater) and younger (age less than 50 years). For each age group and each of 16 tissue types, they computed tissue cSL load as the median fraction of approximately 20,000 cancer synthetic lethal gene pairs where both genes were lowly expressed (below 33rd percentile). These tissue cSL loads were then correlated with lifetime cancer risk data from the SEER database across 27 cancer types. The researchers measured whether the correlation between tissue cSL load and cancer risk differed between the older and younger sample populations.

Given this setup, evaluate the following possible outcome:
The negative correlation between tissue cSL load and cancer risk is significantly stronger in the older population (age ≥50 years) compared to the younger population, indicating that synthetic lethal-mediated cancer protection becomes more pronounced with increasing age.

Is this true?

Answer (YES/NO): YES